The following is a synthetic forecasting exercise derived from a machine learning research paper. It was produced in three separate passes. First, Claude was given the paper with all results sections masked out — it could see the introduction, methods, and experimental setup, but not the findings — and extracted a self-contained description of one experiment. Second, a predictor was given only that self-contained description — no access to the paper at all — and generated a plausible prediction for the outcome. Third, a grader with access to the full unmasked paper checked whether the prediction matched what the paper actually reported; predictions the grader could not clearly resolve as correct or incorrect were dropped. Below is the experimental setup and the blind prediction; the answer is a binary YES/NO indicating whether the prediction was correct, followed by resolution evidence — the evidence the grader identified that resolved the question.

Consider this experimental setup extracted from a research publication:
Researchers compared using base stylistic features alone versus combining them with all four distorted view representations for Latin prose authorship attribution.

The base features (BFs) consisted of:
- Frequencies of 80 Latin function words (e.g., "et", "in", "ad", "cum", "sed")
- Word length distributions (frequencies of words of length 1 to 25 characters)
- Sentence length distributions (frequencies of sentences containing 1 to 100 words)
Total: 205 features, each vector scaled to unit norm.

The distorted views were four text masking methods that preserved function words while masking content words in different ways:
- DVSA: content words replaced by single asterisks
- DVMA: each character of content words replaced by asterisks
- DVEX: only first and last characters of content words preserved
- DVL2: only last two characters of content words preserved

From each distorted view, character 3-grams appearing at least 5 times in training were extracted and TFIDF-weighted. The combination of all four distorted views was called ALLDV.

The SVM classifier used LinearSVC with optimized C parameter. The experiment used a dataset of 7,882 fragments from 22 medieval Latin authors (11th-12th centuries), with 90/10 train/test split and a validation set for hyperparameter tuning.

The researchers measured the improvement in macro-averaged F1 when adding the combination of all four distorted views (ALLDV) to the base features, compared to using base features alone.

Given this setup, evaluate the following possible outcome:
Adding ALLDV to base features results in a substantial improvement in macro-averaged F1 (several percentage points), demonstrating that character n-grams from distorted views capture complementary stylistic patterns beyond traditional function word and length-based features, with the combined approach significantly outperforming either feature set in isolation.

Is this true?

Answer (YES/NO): YES